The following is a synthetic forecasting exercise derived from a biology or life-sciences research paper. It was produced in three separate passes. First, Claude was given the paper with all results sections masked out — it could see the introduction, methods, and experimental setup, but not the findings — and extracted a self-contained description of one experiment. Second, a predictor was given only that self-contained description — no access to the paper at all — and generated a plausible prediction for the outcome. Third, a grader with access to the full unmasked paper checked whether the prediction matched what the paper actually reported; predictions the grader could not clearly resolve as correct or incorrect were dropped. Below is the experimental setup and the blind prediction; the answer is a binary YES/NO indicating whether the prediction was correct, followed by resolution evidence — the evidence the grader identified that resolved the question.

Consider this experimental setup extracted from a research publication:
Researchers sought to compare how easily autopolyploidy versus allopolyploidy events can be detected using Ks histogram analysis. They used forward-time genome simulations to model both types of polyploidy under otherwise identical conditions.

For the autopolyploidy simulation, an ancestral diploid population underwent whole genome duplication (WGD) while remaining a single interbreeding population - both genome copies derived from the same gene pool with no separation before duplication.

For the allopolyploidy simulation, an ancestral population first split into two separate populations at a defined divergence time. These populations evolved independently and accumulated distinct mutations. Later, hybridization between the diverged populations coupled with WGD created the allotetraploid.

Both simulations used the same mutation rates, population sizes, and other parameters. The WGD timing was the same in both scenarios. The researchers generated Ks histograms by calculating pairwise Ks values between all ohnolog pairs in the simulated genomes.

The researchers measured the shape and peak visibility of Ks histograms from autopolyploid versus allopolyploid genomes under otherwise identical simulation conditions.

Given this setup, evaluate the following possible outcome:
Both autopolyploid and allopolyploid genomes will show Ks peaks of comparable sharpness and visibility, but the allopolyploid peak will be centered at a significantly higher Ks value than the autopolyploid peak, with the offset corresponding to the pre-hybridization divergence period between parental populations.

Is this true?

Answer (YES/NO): NO